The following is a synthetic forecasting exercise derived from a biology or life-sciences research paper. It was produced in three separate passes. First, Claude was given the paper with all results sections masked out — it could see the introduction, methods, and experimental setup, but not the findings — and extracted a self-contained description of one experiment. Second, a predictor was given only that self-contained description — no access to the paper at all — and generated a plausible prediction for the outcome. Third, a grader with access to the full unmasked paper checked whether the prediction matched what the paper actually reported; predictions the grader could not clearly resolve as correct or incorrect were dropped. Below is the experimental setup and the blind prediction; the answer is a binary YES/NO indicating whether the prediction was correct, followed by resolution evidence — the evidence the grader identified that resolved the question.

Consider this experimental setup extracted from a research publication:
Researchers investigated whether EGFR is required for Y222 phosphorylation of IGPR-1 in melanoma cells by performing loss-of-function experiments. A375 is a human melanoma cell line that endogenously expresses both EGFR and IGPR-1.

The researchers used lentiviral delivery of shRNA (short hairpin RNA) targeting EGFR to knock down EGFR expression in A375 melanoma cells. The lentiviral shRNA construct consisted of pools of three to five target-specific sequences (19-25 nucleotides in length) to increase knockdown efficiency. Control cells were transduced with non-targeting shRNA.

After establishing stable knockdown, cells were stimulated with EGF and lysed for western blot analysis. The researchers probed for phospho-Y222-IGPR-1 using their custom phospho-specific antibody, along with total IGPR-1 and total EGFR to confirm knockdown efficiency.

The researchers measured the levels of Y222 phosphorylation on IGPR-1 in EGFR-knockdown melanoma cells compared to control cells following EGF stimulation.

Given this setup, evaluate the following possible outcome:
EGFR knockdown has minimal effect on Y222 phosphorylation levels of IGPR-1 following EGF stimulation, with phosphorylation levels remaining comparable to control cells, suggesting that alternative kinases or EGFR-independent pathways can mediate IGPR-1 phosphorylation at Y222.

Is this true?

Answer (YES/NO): NO